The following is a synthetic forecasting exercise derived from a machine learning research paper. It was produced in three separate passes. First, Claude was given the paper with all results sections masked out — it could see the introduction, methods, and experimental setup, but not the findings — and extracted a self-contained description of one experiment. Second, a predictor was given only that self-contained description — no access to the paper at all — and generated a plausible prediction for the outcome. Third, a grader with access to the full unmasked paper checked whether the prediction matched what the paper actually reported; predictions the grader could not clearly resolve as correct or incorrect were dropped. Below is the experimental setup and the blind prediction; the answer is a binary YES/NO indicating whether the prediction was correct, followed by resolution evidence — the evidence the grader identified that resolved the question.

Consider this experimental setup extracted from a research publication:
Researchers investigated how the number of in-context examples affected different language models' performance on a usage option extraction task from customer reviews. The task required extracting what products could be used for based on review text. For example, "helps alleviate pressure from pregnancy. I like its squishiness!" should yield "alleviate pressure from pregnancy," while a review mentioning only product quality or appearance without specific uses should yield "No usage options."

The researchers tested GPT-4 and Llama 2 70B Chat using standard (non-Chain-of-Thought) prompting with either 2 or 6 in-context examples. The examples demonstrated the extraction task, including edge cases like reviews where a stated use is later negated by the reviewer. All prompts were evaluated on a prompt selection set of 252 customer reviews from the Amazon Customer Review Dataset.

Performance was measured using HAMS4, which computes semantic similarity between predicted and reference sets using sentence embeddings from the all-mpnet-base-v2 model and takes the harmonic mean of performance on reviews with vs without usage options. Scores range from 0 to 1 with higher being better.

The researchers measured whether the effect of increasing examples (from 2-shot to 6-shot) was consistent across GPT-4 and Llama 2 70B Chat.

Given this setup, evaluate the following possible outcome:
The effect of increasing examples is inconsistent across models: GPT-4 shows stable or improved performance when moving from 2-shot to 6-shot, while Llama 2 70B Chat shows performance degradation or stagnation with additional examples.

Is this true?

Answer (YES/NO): YES